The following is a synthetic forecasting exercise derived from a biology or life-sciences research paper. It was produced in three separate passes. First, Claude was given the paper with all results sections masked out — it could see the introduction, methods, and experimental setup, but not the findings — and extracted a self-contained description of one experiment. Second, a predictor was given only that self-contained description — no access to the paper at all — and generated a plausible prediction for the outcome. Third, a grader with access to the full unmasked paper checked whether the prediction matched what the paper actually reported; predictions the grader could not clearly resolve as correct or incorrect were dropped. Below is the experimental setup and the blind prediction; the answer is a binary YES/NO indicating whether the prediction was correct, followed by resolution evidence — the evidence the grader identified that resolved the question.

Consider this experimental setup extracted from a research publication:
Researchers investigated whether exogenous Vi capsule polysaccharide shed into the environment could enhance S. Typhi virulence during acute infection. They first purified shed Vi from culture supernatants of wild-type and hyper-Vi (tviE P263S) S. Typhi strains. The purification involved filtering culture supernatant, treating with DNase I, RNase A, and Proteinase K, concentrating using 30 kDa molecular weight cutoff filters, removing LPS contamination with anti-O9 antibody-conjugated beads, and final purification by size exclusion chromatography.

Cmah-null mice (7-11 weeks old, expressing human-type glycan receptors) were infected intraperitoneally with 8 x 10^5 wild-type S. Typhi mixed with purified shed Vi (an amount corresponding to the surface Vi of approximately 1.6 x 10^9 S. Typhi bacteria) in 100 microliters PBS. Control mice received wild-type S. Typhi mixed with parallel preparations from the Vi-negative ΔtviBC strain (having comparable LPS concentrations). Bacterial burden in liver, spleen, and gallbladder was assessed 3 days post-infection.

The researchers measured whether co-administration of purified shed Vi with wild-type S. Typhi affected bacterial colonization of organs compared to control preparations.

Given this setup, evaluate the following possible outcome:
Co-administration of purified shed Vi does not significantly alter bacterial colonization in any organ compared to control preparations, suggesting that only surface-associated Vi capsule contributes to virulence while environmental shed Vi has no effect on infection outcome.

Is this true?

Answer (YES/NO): NO